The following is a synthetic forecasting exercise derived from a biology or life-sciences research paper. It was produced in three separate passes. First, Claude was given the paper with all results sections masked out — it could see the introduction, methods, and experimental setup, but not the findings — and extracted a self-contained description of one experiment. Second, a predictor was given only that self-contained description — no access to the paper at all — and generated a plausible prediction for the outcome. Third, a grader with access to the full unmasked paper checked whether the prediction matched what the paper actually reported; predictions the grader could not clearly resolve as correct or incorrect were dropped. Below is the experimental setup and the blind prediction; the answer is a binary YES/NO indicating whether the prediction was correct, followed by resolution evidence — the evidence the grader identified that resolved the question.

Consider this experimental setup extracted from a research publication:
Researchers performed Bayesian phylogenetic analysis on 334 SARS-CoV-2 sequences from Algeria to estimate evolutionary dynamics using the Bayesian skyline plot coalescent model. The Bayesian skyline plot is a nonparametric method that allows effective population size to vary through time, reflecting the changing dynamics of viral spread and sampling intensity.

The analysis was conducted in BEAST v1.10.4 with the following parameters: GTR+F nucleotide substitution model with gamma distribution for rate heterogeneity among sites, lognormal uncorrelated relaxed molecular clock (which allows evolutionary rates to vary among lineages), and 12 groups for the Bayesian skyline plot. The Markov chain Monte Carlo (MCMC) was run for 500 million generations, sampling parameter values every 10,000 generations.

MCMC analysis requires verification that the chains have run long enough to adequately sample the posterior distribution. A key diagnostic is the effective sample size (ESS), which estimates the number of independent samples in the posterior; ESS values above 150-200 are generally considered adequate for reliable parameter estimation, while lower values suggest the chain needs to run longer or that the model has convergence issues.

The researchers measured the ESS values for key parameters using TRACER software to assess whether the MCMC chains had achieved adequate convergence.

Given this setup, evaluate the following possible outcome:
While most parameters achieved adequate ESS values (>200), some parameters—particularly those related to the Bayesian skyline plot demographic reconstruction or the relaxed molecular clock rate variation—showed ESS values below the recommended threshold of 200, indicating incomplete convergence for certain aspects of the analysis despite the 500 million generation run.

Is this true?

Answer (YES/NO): NO